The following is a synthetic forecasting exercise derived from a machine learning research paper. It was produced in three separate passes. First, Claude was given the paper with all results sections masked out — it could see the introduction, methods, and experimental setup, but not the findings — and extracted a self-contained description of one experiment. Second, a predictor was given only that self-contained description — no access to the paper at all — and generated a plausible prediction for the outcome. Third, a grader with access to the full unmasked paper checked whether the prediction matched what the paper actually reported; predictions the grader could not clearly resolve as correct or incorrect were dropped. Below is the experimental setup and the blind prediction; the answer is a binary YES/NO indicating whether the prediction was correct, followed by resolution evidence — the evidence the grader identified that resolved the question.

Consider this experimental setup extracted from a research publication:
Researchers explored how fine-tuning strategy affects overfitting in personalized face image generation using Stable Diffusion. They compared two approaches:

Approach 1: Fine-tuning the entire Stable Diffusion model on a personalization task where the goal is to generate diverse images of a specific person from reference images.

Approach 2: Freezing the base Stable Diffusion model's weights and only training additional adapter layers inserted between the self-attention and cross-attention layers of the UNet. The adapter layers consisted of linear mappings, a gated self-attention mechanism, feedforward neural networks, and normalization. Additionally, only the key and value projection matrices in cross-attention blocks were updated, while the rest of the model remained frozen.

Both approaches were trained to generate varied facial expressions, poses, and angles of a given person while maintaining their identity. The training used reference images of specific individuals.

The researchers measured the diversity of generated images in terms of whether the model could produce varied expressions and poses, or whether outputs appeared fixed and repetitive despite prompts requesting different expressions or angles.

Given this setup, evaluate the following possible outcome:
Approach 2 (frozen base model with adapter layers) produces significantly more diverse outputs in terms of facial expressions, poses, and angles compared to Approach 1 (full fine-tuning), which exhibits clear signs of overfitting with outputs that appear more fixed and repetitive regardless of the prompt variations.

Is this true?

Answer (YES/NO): YES